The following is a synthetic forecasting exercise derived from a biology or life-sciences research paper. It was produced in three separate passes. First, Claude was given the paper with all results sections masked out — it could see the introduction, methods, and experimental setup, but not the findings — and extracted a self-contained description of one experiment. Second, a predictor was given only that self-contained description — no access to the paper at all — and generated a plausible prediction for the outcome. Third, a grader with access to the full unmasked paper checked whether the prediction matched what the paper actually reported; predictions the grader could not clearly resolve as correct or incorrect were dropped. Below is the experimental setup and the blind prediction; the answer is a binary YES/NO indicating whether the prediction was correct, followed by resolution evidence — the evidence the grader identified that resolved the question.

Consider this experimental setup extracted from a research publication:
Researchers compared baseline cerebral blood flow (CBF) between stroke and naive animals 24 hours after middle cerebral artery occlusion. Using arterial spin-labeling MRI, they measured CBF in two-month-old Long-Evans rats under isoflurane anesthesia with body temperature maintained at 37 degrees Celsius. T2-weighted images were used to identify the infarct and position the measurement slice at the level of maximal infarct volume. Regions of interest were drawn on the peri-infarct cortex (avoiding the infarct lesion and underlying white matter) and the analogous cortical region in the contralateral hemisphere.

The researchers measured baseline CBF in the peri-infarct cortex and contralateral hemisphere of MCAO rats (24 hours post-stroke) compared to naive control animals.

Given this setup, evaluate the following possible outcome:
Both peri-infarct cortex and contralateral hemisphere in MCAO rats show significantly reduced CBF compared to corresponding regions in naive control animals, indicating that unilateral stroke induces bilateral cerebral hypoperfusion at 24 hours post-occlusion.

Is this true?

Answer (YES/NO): YES